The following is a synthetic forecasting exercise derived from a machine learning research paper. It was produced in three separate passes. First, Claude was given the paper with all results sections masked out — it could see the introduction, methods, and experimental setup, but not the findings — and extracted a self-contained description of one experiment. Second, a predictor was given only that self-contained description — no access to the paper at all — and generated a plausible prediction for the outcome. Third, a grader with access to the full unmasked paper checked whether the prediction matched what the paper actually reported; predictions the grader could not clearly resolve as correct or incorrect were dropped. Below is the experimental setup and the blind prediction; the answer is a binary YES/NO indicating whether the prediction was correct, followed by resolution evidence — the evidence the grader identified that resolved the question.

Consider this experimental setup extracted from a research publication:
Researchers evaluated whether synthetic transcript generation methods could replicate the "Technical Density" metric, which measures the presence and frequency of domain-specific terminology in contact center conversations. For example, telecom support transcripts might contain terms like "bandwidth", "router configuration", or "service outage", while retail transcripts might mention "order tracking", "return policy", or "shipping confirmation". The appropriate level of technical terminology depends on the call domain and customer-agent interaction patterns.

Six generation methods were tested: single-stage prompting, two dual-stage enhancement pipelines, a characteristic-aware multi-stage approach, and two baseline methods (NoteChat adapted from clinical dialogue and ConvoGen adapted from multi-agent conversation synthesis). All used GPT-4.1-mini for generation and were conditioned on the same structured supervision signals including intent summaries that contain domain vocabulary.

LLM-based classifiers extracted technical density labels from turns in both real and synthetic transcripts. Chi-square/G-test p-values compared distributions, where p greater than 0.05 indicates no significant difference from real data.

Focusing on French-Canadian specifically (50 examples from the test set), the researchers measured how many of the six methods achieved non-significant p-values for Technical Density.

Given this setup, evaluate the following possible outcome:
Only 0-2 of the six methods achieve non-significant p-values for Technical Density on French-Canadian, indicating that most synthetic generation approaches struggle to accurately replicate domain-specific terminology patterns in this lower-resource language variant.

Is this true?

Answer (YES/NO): NO